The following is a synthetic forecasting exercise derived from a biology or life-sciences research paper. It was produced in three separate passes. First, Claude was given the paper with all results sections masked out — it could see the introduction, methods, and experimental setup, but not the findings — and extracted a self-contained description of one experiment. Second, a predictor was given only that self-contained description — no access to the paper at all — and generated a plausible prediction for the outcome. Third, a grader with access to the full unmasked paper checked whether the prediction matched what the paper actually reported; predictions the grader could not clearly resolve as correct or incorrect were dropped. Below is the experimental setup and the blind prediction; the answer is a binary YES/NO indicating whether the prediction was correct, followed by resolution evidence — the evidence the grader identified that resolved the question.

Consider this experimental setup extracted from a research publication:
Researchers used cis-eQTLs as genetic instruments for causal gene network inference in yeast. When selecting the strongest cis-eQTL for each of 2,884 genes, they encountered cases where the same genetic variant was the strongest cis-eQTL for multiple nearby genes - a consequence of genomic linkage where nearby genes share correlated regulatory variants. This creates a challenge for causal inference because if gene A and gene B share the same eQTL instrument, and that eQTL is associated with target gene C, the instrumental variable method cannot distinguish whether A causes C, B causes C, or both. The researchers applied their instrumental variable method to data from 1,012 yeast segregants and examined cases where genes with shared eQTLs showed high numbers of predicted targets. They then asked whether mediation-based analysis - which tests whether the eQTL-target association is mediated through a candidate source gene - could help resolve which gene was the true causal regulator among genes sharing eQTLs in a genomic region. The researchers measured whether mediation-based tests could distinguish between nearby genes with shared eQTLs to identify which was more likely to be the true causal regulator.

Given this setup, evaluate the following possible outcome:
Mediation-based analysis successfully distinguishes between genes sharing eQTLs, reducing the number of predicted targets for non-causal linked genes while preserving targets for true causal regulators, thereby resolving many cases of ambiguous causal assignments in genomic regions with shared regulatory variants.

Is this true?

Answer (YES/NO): YES